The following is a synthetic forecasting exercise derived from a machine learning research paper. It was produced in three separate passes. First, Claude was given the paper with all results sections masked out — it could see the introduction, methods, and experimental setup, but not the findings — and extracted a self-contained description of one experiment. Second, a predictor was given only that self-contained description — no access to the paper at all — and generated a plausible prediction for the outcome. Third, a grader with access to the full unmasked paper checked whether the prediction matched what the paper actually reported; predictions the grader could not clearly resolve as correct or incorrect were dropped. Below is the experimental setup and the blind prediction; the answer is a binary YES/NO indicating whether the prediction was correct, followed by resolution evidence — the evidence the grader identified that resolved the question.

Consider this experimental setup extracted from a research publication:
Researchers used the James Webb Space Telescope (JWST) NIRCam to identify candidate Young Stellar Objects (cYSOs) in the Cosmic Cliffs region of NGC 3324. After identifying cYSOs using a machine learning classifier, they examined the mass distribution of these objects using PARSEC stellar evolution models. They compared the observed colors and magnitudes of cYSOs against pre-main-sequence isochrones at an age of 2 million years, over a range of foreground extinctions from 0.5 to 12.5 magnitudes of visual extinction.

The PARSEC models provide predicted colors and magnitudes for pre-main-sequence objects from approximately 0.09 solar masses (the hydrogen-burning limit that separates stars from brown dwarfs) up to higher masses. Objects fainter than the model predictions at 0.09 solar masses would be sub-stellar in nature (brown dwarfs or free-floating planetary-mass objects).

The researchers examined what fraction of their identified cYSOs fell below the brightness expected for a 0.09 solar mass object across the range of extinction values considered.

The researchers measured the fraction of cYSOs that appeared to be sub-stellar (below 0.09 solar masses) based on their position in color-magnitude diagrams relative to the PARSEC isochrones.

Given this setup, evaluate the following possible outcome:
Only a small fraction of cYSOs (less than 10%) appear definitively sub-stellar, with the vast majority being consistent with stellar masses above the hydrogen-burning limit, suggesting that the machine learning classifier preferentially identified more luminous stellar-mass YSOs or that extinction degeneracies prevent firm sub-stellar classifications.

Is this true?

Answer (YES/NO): NO